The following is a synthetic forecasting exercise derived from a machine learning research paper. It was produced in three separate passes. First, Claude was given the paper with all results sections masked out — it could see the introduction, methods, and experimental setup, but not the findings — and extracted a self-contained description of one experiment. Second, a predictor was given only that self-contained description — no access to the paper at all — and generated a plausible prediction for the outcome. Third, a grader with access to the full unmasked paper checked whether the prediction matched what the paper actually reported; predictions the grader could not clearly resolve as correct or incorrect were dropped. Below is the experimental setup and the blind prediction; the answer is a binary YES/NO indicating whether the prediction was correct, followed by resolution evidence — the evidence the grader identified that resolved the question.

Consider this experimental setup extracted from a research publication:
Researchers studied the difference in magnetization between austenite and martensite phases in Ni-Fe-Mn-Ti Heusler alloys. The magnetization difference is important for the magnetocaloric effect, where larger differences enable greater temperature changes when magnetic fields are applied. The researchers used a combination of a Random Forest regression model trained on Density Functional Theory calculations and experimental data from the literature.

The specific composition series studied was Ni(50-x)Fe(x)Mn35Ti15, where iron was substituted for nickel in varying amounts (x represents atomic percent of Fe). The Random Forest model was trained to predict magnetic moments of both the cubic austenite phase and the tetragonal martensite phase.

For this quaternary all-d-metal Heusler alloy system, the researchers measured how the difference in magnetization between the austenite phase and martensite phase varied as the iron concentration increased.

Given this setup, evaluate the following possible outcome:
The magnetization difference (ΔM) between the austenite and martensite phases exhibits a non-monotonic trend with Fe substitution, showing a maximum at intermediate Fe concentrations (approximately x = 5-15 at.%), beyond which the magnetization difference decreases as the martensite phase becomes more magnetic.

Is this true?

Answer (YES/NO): NO